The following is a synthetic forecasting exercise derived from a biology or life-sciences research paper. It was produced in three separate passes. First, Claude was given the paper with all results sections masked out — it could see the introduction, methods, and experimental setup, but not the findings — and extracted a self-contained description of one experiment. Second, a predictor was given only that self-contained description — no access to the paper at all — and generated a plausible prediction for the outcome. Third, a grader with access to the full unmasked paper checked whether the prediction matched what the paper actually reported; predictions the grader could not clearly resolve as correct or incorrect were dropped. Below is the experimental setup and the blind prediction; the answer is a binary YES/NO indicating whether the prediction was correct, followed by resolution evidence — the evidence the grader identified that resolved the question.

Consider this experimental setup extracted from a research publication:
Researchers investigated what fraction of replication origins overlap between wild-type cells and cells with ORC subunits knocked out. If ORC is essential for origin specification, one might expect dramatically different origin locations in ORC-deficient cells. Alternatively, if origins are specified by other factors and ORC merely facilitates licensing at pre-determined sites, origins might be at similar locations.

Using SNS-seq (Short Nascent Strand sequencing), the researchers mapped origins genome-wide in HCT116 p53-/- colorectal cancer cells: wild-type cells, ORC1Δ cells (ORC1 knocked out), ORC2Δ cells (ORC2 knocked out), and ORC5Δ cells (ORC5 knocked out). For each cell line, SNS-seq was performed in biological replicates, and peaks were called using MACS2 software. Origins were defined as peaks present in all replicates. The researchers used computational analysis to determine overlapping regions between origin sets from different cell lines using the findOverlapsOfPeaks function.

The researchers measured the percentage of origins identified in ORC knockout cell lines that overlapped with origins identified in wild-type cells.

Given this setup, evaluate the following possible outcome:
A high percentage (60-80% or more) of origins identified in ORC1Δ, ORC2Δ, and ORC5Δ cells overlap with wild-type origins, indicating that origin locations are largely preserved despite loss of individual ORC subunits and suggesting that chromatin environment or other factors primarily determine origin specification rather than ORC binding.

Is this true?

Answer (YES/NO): YES